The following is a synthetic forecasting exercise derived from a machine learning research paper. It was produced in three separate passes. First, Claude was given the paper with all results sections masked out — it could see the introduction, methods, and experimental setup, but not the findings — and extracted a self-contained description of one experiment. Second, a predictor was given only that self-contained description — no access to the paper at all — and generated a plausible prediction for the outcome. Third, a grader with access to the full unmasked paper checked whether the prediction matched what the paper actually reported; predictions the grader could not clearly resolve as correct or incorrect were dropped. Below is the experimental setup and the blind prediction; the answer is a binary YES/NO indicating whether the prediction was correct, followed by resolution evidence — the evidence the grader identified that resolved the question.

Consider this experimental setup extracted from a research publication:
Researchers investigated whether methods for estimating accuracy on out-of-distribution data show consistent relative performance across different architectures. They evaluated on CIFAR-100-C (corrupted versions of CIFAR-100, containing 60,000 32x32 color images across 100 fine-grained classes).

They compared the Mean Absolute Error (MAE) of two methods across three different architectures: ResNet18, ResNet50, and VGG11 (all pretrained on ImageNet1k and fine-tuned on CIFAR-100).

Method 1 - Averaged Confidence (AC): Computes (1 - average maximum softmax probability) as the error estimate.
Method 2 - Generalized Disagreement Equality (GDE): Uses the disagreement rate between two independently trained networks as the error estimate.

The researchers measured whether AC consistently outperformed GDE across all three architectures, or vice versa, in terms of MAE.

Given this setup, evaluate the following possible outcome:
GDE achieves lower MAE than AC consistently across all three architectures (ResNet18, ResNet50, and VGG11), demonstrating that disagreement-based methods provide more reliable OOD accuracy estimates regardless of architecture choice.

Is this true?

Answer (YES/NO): NO